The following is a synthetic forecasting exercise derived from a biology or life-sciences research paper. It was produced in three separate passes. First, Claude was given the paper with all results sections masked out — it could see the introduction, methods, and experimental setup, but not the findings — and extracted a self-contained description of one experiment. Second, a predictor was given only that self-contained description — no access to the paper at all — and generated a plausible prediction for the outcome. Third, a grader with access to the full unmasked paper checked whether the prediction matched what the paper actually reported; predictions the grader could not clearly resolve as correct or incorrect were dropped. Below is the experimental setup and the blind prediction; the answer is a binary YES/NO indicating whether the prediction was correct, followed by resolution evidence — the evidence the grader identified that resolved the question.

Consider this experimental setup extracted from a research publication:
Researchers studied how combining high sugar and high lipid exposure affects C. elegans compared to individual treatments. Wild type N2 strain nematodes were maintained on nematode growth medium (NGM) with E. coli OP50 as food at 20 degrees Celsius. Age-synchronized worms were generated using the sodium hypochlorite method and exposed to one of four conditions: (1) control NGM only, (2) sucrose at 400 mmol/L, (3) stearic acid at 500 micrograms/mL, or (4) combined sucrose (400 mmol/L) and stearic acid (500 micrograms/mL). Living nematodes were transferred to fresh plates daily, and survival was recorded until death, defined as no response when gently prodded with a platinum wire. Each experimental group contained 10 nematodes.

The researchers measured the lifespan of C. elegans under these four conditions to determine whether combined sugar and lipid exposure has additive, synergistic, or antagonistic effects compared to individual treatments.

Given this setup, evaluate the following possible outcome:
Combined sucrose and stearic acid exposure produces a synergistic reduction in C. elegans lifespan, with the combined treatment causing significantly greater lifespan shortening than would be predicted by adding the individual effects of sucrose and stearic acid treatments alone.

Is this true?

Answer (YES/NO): NO